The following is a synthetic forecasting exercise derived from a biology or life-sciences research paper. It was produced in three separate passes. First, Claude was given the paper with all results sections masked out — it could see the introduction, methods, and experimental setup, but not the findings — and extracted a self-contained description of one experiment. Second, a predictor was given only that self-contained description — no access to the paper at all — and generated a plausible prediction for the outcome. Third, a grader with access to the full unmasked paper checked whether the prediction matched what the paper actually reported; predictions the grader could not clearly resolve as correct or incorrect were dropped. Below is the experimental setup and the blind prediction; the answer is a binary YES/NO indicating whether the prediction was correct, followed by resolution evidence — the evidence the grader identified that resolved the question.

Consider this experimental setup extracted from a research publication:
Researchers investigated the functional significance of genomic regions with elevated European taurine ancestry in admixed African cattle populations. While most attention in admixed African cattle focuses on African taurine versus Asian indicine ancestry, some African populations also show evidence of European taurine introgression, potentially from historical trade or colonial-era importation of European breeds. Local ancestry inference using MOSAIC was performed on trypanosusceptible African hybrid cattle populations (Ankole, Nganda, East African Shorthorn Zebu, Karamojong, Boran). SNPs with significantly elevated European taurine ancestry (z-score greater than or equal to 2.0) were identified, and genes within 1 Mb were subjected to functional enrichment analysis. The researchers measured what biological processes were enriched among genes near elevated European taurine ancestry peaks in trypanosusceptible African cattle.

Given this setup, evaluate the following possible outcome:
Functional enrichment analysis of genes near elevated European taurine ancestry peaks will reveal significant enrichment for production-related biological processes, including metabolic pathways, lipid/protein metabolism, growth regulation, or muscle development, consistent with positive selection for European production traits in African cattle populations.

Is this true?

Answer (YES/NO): NO